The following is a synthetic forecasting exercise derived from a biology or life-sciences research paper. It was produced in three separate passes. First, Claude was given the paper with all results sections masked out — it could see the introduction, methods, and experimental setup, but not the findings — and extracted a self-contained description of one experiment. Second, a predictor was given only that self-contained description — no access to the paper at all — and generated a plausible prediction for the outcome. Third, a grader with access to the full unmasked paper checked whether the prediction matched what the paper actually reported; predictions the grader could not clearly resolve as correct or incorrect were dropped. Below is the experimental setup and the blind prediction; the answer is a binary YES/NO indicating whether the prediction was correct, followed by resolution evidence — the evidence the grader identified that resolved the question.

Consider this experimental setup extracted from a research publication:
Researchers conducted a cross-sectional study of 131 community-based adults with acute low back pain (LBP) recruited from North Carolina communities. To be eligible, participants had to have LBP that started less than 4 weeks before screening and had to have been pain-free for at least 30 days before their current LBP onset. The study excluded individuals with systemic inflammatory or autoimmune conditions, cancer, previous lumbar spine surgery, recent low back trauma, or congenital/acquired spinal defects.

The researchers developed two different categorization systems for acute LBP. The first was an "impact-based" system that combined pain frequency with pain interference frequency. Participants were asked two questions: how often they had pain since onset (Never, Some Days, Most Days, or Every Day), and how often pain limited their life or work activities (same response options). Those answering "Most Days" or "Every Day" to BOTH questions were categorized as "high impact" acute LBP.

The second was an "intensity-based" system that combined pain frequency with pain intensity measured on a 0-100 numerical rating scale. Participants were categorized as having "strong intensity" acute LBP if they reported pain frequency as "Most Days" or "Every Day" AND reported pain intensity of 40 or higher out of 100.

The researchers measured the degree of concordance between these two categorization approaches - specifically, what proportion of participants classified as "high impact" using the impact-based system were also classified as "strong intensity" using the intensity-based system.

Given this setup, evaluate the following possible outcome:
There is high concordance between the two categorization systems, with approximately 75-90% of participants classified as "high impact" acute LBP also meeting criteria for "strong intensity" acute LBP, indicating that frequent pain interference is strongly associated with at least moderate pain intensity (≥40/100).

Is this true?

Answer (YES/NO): NO